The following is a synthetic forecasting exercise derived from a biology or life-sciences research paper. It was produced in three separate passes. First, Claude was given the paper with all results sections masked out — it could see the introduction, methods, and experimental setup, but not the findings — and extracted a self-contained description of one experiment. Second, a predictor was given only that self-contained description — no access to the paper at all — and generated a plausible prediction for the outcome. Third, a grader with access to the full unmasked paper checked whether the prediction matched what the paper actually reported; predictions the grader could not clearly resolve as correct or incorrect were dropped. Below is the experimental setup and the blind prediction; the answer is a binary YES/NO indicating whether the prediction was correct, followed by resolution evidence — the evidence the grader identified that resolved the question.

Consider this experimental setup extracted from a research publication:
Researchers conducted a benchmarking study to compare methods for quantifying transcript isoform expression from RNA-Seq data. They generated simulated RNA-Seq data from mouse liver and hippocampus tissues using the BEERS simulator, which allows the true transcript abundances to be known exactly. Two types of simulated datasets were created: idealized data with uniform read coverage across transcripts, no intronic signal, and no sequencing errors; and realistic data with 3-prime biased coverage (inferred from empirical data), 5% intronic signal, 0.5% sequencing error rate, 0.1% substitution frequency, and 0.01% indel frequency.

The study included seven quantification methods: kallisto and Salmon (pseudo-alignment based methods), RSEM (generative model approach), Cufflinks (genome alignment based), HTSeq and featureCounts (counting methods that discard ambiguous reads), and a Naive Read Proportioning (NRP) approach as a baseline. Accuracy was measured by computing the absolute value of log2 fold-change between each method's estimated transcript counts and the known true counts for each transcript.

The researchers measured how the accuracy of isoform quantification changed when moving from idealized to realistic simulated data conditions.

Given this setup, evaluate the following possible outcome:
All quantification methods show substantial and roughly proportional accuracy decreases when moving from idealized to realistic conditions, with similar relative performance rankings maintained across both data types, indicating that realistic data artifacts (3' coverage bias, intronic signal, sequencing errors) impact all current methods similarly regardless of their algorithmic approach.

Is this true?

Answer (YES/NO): NO